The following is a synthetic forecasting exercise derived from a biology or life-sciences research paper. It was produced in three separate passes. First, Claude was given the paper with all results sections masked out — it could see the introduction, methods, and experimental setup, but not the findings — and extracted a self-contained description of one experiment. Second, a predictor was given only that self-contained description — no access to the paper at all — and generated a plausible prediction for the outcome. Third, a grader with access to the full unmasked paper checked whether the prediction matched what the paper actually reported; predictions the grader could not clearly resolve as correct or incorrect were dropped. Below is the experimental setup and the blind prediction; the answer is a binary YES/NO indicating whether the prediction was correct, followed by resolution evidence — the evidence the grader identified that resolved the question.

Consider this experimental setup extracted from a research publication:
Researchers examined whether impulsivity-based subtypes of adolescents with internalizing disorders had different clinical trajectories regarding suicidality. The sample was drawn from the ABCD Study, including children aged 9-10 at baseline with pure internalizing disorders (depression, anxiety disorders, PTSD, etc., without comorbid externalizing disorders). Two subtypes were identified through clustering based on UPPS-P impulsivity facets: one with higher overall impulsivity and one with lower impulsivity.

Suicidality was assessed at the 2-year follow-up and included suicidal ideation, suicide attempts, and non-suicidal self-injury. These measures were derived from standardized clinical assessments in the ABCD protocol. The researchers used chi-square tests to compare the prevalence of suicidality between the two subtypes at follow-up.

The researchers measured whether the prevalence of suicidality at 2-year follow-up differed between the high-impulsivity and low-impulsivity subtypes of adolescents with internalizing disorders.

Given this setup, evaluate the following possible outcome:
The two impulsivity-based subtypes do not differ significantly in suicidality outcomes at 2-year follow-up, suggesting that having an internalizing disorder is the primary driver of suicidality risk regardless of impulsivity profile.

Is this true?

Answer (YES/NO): NO